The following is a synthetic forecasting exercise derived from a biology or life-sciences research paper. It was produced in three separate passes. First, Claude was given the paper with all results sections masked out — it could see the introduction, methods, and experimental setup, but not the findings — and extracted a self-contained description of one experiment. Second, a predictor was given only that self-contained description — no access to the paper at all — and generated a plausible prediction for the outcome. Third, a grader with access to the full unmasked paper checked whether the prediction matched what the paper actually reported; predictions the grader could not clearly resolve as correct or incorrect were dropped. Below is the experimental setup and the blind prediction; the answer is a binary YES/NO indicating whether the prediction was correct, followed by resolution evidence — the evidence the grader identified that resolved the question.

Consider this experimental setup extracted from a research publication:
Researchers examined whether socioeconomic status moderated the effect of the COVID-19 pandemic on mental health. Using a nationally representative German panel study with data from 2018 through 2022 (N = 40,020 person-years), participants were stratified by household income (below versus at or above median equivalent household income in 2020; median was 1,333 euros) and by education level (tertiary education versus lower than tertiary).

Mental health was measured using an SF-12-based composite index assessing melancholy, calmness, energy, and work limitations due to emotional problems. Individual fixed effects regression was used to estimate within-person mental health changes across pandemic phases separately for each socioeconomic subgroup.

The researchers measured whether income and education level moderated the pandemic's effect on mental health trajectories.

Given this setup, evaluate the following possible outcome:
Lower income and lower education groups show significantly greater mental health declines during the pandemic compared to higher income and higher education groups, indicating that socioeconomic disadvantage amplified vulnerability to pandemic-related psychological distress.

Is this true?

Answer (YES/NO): NO